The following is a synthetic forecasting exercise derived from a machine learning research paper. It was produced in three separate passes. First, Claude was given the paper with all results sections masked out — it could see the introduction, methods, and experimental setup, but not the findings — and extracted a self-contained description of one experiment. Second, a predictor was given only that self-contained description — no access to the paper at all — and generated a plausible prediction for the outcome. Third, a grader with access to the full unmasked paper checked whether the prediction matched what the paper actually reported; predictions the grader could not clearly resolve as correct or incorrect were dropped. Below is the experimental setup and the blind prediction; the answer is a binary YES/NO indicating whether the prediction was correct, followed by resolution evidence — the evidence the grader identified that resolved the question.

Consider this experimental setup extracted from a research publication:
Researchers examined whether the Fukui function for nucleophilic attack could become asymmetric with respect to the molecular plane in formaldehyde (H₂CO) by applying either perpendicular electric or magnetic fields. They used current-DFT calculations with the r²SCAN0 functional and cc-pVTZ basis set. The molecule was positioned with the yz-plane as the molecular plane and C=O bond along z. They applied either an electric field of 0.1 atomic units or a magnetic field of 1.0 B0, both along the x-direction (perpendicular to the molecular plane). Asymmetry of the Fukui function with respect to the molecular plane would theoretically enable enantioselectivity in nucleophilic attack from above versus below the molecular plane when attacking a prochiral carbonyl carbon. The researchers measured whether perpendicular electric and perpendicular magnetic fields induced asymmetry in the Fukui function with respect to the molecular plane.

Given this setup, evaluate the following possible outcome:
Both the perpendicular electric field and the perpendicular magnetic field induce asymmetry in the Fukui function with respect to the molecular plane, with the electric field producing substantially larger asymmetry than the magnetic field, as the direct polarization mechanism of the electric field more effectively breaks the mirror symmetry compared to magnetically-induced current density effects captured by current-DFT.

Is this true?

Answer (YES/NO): NO